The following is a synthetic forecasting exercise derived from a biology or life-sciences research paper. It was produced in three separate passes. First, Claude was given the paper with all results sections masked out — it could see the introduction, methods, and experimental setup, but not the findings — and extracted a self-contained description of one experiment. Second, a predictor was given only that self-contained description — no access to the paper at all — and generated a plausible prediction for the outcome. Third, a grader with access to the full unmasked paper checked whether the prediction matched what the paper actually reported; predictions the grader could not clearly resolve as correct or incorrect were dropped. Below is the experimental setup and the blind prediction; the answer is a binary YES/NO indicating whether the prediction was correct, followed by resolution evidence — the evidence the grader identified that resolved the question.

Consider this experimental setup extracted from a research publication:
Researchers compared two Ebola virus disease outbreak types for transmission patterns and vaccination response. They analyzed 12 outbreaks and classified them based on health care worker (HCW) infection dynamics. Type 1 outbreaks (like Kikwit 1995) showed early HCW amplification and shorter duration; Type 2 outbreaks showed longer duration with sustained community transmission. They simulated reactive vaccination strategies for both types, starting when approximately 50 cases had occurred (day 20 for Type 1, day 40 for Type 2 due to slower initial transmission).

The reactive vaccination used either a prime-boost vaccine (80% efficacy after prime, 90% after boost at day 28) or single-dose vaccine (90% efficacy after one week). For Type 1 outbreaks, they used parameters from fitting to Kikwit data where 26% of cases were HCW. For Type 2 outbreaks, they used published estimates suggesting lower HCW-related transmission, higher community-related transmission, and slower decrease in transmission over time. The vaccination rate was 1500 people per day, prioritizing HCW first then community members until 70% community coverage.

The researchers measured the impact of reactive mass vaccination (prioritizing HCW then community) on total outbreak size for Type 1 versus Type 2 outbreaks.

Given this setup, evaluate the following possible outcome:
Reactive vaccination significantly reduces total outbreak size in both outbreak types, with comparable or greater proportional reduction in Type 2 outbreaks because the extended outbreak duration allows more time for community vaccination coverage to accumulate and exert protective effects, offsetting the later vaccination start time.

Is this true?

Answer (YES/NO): NO